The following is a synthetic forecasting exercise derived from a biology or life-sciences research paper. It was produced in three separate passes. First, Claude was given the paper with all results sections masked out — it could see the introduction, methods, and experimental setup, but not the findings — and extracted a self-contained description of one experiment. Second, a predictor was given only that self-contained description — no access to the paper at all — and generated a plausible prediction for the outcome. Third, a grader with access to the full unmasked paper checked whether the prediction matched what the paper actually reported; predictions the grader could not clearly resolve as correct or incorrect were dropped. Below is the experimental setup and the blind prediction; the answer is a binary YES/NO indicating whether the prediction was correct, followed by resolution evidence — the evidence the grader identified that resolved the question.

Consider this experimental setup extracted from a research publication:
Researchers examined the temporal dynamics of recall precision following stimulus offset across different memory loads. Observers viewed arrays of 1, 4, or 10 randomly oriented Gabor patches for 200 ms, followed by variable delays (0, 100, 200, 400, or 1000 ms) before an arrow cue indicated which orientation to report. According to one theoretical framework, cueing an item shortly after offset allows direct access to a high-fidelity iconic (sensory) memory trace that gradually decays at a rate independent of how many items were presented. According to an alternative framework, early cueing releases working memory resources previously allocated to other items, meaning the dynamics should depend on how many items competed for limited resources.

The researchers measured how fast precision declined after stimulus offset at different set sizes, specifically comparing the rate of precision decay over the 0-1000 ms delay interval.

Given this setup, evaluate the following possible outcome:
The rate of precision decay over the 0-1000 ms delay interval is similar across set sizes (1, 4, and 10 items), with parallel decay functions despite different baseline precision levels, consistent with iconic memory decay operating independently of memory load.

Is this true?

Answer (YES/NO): NO